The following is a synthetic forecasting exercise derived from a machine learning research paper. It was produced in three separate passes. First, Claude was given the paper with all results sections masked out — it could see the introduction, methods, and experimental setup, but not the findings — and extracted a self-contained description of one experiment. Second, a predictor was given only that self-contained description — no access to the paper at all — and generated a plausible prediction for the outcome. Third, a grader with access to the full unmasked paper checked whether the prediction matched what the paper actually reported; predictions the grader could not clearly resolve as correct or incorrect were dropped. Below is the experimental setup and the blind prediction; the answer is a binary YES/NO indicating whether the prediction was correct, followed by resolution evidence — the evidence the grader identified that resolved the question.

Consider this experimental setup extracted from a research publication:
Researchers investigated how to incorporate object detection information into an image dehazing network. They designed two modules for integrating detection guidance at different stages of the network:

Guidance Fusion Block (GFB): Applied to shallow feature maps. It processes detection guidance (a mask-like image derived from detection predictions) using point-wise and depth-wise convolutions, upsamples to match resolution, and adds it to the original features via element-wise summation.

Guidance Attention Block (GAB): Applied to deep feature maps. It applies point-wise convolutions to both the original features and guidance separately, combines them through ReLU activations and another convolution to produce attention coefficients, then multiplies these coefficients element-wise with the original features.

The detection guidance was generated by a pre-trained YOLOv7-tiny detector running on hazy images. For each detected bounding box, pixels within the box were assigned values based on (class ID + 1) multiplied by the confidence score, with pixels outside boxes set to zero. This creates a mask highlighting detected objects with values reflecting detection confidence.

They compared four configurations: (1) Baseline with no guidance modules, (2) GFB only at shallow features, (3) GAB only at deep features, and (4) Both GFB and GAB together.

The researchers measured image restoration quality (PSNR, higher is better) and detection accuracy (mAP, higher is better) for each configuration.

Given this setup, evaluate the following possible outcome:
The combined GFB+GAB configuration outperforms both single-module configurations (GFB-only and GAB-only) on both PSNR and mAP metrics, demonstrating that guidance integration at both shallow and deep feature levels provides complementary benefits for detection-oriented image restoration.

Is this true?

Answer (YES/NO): YES